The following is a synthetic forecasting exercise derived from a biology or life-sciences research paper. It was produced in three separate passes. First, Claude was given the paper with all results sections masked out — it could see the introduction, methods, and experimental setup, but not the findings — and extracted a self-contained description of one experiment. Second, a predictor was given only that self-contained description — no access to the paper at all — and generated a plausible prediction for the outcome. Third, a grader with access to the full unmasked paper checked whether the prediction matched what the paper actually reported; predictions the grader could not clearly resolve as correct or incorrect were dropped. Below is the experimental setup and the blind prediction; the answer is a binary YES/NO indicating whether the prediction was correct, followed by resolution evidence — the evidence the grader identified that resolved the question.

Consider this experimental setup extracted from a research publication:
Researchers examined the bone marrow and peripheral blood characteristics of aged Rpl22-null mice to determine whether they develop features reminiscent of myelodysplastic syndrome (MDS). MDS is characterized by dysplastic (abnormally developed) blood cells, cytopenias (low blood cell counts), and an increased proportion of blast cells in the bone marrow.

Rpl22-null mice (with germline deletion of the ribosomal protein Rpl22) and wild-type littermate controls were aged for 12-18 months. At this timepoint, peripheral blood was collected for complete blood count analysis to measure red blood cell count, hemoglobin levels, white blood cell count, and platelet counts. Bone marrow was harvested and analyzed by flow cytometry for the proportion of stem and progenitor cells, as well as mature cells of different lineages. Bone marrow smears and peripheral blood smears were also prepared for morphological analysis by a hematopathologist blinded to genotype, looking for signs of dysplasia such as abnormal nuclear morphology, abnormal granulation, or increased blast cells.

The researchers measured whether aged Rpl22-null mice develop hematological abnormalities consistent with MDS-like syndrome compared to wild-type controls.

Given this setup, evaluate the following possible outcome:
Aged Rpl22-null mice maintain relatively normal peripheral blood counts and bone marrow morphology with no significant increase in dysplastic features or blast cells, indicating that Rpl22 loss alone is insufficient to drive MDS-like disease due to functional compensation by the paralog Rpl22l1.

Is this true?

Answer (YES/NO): NO